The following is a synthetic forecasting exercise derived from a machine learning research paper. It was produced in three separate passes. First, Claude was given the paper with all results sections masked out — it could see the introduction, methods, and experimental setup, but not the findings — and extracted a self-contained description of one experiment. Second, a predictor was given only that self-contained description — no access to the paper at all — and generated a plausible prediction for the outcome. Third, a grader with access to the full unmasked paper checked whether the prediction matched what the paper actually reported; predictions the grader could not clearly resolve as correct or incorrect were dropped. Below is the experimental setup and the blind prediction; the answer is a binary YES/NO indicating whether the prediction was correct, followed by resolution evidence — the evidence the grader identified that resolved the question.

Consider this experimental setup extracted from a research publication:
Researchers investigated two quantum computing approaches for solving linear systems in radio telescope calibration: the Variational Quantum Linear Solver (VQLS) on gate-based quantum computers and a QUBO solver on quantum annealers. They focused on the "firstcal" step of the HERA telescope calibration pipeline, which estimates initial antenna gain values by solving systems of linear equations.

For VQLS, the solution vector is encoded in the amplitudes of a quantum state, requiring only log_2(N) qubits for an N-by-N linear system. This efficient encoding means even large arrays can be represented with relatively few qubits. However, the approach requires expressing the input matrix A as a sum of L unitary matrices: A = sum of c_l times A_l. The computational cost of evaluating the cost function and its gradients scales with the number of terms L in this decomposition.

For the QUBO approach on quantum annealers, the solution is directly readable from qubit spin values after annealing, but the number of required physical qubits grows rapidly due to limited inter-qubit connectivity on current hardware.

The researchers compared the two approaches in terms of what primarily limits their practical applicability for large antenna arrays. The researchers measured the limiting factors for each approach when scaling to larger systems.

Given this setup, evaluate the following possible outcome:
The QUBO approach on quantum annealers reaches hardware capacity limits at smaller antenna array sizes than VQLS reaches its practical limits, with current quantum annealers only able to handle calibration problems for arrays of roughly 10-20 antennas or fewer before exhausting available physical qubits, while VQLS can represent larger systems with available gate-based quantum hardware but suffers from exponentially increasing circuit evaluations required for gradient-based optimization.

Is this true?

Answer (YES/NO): NO